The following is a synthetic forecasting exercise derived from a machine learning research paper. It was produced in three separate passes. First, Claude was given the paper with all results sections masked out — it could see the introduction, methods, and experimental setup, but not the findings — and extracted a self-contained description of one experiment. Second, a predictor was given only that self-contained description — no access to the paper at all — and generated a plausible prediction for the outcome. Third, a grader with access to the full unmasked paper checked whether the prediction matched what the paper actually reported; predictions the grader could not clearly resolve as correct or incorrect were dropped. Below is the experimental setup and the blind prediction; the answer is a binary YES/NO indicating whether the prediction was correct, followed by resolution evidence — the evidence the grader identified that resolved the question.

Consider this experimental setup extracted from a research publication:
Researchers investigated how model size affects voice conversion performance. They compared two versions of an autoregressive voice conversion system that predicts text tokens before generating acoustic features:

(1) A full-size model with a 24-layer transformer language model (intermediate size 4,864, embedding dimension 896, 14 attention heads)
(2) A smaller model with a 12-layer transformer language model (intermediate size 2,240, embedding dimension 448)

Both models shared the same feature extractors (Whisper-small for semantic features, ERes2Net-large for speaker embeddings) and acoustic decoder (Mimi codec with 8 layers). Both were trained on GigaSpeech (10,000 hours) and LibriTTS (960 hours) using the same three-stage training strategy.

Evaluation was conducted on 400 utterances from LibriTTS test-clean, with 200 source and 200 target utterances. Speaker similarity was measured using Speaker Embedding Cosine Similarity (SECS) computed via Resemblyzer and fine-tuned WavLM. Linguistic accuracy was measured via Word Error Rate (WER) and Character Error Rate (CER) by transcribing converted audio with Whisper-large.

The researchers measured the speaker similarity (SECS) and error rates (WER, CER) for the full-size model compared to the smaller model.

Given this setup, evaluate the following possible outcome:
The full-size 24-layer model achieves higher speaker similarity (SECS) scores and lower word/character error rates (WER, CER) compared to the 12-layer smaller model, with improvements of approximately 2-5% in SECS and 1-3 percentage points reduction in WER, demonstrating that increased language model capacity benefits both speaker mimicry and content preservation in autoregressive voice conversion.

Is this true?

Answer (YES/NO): NO